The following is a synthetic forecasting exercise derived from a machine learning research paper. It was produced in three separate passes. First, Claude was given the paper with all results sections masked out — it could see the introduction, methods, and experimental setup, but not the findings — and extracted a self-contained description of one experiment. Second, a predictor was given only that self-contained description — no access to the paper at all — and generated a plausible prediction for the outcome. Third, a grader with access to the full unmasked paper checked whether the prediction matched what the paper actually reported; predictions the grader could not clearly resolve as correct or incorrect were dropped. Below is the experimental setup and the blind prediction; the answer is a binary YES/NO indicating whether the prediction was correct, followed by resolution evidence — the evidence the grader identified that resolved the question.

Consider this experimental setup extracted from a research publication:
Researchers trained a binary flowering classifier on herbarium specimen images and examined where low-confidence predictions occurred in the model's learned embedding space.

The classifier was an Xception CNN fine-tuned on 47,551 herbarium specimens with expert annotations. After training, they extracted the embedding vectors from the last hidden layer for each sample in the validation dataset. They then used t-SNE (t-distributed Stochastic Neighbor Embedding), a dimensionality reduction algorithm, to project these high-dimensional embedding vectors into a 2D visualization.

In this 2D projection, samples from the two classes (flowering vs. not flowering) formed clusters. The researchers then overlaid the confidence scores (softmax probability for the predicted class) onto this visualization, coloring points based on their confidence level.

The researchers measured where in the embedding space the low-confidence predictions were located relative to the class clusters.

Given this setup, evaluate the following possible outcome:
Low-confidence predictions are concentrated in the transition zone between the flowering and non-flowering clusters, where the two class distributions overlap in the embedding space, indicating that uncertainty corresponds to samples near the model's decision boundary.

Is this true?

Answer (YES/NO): YES